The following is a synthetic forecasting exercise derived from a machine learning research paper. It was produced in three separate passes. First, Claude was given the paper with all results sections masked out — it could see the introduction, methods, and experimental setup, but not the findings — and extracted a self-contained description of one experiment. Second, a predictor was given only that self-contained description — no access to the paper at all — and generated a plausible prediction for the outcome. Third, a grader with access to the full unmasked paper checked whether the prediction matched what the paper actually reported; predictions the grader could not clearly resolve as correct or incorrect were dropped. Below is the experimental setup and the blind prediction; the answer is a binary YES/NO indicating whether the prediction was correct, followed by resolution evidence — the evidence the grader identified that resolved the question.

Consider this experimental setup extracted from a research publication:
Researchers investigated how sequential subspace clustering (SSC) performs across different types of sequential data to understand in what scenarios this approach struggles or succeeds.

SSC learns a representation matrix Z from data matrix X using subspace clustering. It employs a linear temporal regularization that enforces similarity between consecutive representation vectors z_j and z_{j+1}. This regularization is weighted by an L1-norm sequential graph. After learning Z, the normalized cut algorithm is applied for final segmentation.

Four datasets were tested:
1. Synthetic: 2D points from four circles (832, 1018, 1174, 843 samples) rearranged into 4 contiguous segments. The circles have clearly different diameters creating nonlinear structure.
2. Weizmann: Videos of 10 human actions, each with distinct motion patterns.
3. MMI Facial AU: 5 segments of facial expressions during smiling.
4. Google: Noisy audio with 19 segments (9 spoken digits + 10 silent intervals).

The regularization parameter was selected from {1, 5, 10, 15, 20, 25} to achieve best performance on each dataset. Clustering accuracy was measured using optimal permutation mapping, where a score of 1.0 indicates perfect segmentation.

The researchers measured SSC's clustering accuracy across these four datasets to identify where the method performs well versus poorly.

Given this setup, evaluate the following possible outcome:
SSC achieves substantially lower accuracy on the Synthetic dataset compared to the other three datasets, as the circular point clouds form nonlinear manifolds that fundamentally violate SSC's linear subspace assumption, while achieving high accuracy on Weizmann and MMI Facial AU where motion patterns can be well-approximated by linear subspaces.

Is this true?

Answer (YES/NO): NO